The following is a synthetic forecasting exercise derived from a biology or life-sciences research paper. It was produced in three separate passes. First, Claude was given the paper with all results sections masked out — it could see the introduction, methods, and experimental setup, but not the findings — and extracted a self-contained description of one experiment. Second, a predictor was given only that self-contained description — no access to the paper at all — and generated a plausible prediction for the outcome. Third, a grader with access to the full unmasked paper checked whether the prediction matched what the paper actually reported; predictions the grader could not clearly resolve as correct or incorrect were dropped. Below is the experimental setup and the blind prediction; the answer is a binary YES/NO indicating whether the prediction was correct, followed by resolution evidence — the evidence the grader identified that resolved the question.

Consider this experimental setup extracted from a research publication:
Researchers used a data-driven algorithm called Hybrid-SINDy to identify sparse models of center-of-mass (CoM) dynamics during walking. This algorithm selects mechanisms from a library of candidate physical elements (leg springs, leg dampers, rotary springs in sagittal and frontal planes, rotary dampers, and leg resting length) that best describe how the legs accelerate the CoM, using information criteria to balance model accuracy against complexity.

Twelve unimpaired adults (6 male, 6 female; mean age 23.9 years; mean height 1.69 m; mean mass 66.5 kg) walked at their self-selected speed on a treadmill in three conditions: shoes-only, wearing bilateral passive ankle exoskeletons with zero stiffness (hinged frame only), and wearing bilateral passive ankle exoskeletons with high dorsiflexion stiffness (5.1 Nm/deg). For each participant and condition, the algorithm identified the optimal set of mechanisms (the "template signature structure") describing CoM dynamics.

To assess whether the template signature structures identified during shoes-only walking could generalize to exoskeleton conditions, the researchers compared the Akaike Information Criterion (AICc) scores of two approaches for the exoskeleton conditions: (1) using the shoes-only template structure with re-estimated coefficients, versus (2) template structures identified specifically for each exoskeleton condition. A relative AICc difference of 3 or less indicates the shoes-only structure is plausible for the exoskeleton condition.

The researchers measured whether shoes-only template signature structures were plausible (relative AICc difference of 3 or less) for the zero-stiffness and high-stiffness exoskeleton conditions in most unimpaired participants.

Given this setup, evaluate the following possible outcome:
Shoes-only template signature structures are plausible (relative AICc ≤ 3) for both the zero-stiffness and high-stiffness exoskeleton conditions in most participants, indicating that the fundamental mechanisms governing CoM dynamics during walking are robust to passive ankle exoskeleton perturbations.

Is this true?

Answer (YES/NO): YES